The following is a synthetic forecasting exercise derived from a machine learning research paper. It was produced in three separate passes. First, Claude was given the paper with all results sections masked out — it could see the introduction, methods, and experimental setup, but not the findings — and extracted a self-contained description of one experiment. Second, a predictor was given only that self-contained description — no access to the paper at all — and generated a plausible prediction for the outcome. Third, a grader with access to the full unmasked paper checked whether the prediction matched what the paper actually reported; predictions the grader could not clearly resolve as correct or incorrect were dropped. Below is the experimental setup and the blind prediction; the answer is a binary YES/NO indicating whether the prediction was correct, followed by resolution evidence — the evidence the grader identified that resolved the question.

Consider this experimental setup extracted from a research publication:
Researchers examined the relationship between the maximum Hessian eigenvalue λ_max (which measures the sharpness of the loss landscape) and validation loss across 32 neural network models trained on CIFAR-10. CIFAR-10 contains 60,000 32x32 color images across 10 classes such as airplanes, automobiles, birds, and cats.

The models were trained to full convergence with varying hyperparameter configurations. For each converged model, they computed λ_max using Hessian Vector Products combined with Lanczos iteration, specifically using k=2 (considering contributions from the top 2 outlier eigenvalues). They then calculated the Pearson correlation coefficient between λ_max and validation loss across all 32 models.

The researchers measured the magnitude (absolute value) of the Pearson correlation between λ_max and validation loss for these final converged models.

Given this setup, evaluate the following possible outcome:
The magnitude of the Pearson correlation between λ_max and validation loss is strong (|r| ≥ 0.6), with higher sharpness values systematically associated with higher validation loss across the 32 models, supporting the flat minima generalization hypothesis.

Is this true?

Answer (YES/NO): NO